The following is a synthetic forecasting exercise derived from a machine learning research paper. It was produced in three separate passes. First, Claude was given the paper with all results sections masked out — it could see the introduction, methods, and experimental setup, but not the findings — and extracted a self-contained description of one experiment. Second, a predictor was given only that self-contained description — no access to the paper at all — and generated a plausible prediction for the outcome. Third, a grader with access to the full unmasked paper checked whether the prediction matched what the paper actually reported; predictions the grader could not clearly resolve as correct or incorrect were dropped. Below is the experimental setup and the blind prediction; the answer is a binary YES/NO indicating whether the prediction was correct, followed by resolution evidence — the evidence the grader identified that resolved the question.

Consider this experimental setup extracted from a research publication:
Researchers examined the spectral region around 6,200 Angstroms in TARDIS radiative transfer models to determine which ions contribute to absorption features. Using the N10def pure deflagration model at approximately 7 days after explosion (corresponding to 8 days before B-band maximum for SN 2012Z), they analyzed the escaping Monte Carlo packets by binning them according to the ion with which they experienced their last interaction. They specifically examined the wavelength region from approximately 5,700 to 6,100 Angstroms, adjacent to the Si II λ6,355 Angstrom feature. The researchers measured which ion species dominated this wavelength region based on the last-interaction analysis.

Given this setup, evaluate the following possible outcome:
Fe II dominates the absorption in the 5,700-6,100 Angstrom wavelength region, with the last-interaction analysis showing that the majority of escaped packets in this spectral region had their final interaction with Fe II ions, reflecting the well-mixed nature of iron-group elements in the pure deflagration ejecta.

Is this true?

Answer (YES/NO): NO